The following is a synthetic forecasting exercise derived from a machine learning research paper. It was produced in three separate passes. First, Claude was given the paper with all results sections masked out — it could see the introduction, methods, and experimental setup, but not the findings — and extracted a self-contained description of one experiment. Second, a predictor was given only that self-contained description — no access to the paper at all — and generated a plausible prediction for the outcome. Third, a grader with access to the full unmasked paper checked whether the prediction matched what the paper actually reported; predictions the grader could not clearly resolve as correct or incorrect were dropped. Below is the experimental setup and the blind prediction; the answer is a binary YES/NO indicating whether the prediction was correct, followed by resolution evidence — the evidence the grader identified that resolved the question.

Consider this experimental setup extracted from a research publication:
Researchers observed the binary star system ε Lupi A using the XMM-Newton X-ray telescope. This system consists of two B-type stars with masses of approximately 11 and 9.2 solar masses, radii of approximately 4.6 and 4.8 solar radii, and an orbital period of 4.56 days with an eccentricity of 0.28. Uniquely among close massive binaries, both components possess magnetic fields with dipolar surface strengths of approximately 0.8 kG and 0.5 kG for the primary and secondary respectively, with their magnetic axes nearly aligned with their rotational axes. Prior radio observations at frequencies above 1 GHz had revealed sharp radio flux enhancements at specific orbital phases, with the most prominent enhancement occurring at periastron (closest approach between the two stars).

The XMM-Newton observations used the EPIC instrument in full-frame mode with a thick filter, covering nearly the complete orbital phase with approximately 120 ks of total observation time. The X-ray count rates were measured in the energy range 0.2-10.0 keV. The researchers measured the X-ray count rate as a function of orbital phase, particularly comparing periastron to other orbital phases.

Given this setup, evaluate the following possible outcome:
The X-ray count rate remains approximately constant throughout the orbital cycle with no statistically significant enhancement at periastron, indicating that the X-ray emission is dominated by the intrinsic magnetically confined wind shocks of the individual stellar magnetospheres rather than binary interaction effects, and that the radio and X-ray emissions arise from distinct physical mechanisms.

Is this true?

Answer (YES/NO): NO